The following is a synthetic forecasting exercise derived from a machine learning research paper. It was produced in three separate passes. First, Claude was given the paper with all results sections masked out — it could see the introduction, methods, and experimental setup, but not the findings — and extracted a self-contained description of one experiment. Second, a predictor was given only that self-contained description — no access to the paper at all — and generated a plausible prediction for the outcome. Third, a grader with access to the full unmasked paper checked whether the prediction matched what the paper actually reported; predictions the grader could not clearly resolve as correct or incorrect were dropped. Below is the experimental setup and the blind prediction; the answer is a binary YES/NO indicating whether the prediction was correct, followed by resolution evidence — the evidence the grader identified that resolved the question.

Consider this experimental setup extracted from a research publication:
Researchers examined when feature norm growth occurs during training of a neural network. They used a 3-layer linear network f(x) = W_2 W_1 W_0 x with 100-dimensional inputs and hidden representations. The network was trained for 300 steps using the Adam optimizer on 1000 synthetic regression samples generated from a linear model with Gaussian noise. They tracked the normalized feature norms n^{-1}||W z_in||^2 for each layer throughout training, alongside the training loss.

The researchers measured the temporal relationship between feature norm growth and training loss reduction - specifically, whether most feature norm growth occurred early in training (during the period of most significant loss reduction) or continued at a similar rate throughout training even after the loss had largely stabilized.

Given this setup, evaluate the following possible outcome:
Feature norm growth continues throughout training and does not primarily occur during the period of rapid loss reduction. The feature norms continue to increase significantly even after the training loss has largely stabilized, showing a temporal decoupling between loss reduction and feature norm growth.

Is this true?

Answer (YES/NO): NO